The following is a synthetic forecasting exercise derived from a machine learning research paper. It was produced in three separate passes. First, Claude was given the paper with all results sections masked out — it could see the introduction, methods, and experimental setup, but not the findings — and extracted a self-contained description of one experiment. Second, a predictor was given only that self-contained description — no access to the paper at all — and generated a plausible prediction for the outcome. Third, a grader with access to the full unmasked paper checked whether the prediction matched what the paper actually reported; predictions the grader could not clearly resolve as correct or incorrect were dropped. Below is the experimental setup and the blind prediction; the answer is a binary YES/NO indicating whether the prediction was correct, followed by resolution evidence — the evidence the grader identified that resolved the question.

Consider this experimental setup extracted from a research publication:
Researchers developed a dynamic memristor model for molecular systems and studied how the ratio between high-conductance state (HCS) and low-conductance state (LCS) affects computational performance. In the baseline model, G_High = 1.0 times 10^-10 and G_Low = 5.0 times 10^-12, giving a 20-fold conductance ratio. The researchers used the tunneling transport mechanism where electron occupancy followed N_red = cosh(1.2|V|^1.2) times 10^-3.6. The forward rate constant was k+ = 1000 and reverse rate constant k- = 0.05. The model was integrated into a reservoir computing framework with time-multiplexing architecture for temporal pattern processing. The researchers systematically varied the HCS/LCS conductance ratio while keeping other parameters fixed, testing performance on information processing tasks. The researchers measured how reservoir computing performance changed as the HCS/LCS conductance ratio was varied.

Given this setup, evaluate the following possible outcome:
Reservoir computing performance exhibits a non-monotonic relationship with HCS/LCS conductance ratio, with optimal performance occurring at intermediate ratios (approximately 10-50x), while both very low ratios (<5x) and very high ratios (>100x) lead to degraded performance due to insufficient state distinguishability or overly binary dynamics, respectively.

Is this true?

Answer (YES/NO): NO